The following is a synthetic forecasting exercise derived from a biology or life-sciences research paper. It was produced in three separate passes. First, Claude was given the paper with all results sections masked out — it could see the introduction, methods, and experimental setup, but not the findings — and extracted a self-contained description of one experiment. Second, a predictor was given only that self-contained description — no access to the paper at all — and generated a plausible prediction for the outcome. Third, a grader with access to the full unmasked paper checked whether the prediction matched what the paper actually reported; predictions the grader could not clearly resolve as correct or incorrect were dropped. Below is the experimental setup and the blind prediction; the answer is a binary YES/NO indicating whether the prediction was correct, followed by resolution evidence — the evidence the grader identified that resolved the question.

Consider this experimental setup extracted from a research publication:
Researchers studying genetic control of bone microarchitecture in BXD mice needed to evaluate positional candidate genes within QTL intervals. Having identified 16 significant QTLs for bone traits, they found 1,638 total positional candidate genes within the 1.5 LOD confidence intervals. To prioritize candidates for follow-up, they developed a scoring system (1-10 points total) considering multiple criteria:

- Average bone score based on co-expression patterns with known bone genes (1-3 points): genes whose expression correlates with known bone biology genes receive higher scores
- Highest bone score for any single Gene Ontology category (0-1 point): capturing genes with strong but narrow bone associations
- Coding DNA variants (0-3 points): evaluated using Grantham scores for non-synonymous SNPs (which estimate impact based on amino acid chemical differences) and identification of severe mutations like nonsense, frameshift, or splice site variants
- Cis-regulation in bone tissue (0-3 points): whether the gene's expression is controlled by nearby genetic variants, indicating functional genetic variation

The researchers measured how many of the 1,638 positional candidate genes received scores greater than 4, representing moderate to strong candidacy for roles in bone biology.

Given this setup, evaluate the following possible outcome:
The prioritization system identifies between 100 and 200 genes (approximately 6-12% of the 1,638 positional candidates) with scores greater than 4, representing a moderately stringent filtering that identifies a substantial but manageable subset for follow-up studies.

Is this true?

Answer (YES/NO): NO